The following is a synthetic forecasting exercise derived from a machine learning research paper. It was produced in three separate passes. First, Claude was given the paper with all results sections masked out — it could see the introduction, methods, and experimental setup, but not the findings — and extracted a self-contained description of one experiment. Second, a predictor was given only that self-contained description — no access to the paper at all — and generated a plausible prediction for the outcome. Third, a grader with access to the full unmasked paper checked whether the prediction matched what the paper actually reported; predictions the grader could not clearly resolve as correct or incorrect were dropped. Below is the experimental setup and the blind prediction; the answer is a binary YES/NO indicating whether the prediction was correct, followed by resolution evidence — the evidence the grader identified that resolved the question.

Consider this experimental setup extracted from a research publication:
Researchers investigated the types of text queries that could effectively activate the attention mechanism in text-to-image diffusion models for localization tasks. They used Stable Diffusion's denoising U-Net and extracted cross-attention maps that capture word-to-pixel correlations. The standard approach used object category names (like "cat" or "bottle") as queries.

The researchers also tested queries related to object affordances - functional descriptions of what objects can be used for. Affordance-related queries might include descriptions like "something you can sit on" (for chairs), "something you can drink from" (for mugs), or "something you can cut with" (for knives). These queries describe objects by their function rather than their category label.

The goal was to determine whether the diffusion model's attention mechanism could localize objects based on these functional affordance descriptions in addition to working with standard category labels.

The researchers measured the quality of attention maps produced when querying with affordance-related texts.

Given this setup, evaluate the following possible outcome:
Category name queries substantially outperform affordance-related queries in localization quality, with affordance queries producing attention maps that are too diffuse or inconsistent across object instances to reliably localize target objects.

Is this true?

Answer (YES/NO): NO